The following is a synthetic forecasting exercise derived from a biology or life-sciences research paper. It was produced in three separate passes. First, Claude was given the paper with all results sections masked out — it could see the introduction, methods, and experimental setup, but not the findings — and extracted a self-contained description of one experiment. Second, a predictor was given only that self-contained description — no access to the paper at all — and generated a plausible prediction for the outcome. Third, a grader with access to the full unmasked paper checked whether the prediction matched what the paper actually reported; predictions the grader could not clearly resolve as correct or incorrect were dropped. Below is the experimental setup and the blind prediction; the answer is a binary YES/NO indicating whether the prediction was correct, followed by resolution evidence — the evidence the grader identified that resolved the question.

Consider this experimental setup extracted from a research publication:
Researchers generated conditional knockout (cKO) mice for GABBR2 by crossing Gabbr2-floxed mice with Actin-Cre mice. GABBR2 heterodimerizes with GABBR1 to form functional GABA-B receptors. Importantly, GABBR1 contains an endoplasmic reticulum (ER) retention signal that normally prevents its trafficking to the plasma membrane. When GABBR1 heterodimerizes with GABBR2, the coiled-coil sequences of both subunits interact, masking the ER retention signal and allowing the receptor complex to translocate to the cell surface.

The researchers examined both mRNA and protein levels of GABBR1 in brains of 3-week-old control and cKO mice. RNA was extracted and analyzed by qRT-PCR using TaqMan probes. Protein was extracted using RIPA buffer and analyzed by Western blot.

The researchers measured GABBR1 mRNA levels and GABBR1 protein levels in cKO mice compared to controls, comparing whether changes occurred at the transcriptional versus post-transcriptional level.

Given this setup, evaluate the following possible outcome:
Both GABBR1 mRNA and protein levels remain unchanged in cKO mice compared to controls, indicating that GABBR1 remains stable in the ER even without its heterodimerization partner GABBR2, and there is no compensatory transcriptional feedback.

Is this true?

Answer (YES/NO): YES